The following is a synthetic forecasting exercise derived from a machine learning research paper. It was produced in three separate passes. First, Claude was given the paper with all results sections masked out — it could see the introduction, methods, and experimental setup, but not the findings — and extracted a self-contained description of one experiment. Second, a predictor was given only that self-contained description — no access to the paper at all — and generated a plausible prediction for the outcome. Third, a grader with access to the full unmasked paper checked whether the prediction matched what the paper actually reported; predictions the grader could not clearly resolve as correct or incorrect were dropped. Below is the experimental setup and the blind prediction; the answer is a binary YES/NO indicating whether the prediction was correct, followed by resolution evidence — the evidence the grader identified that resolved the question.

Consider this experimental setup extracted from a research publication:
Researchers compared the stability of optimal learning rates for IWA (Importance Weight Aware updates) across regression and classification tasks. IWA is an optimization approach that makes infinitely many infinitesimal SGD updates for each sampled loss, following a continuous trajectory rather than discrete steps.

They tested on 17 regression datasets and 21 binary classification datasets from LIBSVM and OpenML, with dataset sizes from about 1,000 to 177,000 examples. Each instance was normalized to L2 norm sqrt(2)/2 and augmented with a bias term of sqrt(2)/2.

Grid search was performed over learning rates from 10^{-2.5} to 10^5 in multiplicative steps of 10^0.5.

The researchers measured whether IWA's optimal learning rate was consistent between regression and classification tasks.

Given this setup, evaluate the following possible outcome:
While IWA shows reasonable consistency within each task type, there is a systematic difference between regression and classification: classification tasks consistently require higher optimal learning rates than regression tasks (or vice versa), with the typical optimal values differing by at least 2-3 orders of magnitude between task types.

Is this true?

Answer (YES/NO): NO